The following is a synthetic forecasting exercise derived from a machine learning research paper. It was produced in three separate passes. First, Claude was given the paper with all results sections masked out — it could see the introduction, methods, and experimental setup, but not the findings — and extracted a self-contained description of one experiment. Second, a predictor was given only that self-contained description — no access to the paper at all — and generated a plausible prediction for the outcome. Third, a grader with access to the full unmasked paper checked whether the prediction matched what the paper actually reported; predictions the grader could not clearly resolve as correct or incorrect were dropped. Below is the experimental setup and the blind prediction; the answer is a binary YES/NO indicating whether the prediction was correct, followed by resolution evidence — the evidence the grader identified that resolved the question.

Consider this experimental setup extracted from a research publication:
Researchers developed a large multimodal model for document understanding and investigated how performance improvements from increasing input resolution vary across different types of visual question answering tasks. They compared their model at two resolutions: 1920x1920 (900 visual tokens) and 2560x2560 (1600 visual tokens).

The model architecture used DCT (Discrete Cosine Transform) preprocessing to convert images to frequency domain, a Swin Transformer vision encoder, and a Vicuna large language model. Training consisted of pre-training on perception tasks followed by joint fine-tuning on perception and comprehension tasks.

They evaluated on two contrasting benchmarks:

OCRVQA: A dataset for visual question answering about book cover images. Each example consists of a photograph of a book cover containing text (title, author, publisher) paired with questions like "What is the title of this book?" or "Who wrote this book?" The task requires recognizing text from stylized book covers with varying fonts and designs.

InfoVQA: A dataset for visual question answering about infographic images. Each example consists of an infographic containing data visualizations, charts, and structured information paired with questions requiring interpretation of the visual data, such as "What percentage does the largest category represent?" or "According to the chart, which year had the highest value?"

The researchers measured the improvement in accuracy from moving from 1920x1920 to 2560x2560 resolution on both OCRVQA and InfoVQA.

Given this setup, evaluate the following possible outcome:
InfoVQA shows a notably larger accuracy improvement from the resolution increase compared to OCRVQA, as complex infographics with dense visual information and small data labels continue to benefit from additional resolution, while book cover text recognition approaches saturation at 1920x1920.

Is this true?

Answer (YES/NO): NO